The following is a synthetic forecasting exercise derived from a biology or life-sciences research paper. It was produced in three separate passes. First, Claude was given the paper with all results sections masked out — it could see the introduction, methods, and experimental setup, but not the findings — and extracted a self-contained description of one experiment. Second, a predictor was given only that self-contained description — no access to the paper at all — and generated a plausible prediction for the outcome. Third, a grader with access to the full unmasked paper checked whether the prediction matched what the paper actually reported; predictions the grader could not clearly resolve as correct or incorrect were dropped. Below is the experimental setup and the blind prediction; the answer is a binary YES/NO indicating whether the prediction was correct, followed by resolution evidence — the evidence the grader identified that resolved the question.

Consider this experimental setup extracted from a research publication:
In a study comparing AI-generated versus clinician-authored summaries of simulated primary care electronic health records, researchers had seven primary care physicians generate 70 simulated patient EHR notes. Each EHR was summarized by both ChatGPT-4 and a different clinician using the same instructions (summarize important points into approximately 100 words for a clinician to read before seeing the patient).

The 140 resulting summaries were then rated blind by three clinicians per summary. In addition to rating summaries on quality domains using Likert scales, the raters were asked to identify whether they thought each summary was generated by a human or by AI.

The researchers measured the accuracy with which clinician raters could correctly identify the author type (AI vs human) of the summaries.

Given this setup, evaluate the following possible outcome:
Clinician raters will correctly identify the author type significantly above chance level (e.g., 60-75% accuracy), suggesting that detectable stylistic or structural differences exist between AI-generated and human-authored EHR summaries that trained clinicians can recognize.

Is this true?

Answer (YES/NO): NO